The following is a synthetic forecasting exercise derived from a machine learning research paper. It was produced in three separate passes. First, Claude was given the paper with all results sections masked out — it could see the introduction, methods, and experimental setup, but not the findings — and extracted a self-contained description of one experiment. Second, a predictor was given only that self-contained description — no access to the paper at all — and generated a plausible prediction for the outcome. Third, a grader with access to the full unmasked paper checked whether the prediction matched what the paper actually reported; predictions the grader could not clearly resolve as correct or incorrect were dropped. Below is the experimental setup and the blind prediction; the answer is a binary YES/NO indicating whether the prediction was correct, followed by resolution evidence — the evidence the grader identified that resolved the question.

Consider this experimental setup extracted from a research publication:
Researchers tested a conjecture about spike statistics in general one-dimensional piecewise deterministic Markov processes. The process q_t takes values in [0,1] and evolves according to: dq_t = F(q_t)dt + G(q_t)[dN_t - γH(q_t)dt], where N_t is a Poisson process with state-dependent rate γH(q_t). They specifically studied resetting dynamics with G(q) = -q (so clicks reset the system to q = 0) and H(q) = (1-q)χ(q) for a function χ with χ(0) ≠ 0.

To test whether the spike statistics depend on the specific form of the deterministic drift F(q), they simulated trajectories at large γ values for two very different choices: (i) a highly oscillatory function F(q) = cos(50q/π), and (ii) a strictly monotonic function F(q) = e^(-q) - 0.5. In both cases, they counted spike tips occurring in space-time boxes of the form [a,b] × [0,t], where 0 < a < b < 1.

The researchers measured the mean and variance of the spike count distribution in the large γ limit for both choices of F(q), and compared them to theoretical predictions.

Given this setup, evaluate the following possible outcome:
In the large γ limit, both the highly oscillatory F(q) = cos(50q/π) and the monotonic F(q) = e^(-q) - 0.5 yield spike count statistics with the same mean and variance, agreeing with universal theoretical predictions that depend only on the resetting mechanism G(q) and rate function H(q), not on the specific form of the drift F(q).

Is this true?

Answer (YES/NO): NO